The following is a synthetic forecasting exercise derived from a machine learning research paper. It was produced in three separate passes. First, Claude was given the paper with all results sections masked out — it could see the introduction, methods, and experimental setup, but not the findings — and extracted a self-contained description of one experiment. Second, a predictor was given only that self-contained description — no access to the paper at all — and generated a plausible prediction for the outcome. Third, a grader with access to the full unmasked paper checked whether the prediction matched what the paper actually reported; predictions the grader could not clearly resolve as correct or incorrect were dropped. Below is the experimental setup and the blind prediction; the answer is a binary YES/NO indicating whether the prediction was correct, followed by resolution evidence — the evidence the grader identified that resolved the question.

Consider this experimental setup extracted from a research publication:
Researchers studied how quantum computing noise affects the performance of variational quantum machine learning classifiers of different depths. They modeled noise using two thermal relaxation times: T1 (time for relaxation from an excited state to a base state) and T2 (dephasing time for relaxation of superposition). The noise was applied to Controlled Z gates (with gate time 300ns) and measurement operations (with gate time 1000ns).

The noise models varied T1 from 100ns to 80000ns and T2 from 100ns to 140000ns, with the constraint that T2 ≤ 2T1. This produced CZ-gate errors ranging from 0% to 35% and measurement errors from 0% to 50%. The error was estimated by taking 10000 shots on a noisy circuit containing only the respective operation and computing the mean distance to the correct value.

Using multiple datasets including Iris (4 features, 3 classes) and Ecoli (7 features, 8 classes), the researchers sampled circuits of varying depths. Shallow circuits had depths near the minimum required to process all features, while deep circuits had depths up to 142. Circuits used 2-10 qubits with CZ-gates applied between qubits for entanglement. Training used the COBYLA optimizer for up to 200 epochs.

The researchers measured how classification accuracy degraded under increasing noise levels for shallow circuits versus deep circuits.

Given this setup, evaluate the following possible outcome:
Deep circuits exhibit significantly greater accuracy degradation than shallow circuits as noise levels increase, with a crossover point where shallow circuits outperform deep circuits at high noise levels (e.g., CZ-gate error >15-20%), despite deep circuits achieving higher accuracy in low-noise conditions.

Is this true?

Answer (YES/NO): NO